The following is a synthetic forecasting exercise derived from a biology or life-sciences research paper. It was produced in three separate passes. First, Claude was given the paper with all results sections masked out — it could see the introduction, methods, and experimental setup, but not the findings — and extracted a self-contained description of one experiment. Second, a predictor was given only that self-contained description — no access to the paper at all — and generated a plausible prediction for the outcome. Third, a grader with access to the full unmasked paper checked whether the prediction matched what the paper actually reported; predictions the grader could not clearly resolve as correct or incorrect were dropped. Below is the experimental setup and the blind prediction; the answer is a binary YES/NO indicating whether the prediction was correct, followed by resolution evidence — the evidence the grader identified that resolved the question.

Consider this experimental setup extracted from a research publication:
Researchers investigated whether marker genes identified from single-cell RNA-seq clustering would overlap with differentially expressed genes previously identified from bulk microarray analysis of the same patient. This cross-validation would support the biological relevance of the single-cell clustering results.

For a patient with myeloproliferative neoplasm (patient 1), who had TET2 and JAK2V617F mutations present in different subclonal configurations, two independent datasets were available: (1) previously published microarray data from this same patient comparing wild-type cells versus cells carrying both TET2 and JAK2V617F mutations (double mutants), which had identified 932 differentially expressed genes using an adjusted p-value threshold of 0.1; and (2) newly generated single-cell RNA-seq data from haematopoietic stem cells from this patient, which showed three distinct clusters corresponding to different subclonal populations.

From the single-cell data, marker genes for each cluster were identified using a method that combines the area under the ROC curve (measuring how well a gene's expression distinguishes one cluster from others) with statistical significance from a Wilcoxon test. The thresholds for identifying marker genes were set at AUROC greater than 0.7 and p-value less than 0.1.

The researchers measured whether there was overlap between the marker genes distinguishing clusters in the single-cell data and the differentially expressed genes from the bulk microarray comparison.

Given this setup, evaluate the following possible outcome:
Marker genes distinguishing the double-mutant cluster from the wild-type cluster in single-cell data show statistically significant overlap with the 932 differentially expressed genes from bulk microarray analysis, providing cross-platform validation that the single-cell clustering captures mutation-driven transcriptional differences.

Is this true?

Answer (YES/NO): YES